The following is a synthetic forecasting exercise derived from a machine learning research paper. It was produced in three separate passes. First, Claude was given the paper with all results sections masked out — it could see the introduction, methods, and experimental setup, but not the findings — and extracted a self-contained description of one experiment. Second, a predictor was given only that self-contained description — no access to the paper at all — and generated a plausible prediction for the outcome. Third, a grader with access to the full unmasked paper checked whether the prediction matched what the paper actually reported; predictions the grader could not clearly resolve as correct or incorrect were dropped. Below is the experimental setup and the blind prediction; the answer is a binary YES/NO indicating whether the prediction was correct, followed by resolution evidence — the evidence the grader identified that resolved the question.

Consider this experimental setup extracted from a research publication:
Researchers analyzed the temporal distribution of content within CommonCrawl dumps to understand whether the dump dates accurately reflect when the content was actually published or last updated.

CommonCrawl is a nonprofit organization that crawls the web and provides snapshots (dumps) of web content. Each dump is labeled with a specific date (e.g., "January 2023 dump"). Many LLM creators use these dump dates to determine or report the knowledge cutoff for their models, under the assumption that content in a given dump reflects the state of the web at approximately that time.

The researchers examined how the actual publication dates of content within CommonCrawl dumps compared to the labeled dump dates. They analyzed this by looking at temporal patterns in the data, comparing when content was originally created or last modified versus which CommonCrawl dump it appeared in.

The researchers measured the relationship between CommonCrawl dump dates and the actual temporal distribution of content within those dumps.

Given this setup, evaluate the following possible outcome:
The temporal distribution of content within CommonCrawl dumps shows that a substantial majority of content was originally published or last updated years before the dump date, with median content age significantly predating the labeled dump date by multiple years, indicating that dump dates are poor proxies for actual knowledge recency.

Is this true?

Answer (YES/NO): NO